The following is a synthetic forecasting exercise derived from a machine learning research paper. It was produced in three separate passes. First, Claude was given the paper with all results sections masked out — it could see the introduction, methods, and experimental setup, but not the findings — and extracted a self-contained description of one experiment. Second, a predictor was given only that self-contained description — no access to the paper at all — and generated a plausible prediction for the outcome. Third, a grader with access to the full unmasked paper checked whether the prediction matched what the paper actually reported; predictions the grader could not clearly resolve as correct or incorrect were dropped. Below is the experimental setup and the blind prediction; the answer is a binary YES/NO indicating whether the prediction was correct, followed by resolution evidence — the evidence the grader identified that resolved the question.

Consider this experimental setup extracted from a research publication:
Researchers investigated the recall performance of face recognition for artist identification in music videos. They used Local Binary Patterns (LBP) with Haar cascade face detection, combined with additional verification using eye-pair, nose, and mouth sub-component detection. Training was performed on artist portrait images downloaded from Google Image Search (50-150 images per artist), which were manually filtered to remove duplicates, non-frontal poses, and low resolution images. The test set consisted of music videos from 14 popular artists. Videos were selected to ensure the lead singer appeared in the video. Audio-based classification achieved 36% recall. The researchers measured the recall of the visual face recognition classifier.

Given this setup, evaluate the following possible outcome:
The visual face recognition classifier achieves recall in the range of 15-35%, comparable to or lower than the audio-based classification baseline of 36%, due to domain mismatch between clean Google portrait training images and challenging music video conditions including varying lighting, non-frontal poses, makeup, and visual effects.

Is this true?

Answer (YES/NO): YES